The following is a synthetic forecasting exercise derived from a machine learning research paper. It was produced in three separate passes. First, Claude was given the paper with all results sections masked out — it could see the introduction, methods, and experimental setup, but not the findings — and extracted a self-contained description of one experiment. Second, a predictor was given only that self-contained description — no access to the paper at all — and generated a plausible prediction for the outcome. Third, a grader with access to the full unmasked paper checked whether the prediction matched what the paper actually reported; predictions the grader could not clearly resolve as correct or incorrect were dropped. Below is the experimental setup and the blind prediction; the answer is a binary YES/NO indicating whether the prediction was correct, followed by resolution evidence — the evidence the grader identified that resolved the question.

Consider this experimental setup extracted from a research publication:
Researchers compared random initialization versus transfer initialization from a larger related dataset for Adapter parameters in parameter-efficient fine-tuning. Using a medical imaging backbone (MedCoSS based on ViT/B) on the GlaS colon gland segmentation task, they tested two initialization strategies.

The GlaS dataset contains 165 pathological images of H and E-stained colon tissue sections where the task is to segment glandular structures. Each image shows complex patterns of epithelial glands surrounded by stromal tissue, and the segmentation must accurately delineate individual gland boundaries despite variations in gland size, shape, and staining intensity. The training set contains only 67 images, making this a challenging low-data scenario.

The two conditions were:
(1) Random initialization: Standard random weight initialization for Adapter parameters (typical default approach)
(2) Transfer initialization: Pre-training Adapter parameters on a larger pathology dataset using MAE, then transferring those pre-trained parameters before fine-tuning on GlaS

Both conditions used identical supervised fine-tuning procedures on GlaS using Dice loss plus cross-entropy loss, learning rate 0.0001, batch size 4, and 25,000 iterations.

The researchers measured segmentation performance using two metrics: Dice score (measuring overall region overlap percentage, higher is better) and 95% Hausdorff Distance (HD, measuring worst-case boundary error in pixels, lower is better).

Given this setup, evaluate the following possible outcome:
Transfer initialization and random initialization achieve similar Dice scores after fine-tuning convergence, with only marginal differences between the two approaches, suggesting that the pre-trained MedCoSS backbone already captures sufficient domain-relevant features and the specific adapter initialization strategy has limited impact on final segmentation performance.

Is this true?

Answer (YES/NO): NO